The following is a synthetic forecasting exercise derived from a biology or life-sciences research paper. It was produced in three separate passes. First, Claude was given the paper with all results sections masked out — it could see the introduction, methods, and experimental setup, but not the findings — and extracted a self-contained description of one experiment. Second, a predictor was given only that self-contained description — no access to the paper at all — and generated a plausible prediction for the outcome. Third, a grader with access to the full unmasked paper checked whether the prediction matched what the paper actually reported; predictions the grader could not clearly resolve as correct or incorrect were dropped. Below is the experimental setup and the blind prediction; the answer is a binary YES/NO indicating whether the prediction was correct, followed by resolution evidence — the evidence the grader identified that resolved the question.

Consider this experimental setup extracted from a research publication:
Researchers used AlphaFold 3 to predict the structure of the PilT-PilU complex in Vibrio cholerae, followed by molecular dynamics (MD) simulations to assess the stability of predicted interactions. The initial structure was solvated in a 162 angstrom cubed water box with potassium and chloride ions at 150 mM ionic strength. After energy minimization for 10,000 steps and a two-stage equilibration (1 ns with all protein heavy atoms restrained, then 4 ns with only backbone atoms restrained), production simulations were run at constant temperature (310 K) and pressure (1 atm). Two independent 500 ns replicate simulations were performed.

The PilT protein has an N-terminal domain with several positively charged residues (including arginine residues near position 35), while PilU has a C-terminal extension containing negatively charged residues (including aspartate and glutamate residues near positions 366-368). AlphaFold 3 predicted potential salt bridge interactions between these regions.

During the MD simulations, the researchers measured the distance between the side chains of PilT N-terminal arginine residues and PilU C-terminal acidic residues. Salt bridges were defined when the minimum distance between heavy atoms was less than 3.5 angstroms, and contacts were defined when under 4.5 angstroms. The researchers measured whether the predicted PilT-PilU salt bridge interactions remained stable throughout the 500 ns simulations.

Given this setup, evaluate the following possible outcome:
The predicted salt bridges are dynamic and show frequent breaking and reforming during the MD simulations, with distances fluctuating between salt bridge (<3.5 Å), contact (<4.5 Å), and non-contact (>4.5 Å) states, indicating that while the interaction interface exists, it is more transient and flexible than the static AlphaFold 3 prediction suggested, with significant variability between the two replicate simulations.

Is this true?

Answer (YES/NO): NO